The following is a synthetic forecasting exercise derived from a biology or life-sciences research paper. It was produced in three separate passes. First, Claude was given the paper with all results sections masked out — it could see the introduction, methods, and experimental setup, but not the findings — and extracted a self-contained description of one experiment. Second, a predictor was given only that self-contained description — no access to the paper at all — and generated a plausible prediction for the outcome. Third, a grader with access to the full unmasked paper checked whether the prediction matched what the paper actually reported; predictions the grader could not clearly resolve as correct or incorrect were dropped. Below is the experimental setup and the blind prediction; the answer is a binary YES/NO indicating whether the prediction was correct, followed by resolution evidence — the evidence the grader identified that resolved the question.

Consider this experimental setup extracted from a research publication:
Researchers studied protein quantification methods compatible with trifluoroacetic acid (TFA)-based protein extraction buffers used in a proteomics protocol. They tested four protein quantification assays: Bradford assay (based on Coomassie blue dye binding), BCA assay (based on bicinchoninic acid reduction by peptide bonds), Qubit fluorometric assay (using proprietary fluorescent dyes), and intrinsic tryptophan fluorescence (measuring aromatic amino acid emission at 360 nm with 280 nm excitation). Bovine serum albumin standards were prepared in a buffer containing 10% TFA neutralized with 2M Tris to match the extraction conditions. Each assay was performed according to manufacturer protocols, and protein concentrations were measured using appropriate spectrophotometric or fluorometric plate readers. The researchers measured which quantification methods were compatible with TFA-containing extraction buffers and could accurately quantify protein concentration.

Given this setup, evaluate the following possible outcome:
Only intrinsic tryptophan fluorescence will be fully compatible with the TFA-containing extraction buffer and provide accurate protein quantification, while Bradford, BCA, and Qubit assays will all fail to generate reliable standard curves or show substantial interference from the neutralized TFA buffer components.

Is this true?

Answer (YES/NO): YES